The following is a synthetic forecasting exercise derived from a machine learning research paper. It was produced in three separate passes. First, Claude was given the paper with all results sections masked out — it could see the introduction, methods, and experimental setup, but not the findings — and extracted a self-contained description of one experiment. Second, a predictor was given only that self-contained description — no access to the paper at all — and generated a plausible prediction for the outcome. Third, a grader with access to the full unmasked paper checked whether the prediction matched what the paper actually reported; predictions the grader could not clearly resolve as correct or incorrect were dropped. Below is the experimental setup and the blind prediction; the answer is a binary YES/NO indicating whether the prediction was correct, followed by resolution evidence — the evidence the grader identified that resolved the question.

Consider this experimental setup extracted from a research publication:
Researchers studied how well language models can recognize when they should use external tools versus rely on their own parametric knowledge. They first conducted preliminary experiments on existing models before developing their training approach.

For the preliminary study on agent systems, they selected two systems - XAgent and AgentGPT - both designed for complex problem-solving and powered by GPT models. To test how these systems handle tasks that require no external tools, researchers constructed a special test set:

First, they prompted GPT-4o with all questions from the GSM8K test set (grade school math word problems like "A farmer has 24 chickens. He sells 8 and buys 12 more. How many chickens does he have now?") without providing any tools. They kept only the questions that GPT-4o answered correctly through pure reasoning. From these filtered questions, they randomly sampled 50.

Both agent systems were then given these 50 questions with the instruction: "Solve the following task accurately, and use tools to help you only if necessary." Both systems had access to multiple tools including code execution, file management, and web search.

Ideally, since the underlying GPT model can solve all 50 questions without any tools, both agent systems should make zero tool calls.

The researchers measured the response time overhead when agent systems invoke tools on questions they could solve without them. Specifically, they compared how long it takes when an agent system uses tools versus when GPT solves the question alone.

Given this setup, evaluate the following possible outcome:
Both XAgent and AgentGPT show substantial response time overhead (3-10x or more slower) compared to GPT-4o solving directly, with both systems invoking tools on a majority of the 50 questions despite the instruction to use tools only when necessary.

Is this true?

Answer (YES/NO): YES